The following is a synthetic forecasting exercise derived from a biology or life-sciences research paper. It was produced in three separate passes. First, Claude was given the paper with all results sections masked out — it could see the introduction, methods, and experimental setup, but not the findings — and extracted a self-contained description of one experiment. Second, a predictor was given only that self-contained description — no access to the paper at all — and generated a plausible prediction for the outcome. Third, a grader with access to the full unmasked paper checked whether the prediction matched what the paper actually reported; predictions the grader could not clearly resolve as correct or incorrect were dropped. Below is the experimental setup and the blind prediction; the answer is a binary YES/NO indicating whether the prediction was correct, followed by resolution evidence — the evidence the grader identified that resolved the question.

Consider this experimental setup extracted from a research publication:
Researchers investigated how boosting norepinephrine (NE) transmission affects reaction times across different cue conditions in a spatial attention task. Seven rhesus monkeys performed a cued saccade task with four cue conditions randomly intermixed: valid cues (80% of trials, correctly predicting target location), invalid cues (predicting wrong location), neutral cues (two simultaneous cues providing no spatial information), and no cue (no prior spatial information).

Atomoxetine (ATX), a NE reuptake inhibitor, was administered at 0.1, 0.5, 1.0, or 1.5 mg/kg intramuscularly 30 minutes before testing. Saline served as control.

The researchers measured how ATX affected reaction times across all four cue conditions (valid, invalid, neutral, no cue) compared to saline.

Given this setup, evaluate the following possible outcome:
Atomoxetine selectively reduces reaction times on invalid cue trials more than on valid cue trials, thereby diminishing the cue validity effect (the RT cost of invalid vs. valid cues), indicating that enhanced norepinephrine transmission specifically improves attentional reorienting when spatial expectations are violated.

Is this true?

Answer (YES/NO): NO